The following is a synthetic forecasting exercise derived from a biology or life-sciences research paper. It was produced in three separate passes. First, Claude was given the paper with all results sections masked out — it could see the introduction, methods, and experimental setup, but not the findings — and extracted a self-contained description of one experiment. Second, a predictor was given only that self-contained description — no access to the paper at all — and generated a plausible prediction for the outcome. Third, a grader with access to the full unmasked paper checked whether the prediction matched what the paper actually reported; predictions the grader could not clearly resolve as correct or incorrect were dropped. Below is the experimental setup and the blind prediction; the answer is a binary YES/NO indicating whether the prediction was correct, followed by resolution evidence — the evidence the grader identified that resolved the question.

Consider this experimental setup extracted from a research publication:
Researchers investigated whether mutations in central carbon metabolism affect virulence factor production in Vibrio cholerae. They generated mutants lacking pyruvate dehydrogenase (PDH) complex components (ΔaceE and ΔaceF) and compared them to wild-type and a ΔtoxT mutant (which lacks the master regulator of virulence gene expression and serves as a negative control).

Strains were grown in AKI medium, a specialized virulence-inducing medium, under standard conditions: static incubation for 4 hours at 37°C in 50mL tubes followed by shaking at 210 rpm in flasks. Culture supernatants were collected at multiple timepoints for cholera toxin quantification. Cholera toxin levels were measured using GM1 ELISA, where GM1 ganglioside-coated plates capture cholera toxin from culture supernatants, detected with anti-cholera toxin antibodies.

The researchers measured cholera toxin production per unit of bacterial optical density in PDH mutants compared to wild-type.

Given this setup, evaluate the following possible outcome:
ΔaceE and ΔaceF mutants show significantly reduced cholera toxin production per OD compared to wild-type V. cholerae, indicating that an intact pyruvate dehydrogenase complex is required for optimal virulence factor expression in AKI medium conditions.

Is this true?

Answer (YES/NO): NO